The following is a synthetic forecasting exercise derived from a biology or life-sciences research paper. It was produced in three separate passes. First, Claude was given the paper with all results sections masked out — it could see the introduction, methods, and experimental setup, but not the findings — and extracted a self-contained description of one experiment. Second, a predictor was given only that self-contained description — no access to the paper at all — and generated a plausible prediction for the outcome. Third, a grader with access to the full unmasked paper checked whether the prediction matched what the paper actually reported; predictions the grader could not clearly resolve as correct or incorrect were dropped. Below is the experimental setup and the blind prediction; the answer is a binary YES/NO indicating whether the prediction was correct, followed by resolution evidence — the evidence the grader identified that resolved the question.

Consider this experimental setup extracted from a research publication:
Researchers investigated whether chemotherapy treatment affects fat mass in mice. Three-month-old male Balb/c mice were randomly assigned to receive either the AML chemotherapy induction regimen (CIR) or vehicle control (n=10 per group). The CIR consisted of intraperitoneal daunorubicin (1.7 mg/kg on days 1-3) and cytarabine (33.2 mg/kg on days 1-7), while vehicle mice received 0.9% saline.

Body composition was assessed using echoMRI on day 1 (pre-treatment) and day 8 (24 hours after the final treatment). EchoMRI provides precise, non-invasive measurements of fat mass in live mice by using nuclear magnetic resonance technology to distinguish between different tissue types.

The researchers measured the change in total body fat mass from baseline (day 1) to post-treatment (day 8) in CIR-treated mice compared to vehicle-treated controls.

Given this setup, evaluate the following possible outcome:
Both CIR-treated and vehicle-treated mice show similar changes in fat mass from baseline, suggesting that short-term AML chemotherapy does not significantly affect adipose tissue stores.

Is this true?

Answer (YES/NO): NO